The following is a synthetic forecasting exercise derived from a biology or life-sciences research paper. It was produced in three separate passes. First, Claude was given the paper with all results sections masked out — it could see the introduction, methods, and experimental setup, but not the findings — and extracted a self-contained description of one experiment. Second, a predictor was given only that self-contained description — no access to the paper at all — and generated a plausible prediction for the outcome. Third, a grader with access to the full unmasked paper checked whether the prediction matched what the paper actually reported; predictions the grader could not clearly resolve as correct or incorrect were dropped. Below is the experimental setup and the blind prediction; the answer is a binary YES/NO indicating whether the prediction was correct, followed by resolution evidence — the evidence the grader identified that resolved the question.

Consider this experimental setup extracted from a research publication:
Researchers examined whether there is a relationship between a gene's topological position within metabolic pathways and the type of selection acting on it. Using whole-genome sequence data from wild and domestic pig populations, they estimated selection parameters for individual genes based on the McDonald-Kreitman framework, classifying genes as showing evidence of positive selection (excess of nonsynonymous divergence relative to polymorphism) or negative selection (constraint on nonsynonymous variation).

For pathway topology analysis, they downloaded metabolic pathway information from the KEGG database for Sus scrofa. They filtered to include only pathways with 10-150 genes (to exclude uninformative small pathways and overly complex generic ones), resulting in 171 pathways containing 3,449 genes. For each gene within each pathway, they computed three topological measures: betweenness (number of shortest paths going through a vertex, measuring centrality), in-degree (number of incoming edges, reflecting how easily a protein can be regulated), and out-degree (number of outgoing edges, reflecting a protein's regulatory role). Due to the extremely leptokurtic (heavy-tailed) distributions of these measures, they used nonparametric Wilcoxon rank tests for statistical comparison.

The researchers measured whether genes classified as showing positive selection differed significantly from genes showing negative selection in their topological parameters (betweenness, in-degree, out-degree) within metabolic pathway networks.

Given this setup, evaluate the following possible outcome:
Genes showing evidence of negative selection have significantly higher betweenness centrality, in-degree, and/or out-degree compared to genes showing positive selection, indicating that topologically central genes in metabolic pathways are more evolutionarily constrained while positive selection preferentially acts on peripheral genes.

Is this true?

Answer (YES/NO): YES